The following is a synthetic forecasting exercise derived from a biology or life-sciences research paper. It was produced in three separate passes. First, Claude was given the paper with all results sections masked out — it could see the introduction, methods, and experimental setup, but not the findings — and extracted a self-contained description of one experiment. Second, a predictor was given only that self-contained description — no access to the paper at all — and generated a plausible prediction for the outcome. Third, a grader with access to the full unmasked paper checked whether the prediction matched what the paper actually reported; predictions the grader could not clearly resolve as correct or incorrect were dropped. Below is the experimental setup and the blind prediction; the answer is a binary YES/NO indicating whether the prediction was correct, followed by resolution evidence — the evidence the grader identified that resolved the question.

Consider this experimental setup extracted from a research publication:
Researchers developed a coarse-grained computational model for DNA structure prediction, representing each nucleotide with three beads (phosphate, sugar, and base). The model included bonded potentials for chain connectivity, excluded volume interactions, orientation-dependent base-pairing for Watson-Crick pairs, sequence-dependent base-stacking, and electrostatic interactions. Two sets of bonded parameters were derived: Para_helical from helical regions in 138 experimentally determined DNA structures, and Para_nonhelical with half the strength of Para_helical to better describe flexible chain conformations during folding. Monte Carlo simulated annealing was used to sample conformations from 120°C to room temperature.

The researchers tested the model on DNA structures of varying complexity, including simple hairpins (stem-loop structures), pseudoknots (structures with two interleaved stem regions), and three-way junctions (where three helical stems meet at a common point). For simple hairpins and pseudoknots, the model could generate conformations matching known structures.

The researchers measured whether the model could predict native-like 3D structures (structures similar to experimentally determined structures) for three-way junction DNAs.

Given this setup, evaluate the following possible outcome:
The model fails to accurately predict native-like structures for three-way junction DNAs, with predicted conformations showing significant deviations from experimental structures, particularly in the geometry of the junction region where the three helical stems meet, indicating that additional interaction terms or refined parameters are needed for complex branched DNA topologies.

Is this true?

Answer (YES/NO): YES